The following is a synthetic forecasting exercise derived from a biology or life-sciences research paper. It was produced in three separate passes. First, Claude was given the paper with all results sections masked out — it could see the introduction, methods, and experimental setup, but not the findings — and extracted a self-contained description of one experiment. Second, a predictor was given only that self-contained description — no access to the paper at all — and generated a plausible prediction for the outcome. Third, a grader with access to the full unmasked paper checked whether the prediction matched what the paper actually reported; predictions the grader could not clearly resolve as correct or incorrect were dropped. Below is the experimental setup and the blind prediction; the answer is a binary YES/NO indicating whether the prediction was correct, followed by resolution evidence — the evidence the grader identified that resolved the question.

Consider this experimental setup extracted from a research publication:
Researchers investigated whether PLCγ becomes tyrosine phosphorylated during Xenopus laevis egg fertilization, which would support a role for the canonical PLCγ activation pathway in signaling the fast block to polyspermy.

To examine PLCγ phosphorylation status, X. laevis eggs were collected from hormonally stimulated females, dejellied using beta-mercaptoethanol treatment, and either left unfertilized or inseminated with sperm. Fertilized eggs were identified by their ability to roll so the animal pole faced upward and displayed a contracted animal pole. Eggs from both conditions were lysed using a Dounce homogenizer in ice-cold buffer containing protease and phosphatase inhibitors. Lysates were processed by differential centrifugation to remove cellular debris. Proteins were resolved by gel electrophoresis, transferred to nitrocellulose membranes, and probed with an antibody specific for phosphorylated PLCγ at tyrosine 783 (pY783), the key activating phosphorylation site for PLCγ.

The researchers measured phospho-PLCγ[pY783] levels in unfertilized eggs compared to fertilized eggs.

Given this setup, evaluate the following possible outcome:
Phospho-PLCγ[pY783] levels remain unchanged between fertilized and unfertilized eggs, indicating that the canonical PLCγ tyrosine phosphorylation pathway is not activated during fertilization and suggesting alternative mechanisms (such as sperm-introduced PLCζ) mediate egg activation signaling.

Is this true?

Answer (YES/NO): YES